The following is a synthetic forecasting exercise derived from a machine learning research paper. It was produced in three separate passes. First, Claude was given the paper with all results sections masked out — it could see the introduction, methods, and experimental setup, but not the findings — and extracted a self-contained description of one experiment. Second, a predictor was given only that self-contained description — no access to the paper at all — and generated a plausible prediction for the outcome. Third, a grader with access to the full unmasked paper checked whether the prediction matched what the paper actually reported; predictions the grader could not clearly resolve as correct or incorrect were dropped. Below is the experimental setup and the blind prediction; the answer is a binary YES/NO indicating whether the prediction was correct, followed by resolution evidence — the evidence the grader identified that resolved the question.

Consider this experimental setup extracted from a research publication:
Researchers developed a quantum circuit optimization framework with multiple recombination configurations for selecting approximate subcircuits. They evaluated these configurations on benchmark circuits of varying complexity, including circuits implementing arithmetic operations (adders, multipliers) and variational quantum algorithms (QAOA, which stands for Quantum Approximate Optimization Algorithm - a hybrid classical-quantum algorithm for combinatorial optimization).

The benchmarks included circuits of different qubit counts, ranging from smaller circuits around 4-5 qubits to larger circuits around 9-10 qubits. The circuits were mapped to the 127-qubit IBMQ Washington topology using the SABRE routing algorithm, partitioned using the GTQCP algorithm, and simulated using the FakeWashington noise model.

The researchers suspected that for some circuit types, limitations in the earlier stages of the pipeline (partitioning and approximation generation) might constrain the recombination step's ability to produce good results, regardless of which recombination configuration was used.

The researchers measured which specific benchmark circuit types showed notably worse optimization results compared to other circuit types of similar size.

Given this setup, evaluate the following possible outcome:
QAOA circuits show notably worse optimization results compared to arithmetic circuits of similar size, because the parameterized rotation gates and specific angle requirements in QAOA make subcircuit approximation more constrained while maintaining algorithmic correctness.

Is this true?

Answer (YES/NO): NO